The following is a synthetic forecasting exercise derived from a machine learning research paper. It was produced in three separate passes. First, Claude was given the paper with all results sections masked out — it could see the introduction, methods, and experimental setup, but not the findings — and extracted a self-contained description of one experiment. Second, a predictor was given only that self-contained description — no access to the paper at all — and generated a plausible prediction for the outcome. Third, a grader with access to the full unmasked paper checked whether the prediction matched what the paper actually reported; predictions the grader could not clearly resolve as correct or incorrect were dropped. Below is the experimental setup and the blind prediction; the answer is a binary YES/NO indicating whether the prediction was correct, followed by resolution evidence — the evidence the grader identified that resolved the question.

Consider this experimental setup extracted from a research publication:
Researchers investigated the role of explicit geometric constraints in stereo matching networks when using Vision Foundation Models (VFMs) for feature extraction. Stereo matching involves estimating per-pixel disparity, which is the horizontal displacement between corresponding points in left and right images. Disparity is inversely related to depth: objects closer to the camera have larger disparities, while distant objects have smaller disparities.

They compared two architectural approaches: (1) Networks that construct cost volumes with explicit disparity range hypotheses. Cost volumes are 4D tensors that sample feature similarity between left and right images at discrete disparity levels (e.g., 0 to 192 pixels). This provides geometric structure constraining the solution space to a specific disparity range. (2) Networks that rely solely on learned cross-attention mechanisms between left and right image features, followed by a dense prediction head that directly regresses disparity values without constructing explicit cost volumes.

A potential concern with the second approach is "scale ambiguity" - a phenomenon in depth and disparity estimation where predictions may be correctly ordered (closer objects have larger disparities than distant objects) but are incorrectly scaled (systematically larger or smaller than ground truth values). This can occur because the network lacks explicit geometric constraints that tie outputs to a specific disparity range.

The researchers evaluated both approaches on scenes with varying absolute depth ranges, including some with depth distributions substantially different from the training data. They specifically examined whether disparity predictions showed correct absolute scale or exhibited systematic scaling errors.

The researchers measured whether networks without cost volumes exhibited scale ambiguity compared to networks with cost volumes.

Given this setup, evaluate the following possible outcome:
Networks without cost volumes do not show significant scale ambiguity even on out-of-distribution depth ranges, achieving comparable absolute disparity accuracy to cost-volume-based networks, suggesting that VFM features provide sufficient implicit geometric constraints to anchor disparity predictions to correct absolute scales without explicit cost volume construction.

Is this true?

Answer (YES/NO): NO